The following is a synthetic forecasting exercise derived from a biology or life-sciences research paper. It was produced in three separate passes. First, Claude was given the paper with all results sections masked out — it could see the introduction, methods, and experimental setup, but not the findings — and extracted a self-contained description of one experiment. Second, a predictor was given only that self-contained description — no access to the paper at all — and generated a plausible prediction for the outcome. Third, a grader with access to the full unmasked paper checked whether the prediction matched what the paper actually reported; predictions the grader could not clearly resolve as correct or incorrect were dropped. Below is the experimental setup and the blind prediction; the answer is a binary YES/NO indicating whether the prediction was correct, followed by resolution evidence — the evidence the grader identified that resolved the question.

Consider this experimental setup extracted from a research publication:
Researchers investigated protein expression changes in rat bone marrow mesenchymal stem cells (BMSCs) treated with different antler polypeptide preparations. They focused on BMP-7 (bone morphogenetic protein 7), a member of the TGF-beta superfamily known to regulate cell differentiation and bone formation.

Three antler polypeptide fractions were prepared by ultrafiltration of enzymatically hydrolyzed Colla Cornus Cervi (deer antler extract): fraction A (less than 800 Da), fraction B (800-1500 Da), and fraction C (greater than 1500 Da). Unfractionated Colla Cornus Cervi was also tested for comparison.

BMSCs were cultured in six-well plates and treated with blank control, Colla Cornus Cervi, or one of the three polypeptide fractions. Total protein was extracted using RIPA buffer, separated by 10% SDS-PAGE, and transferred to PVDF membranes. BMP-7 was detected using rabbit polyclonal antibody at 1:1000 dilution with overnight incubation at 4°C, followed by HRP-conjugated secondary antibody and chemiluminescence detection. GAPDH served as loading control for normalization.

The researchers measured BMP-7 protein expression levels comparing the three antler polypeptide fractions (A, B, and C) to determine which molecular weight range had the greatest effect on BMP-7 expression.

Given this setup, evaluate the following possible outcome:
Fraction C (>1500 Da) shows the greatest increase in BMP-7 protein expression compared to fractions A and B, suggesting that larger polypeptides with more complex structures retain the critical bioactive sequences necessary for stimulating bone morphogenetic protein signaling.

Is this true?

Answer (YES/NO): NO